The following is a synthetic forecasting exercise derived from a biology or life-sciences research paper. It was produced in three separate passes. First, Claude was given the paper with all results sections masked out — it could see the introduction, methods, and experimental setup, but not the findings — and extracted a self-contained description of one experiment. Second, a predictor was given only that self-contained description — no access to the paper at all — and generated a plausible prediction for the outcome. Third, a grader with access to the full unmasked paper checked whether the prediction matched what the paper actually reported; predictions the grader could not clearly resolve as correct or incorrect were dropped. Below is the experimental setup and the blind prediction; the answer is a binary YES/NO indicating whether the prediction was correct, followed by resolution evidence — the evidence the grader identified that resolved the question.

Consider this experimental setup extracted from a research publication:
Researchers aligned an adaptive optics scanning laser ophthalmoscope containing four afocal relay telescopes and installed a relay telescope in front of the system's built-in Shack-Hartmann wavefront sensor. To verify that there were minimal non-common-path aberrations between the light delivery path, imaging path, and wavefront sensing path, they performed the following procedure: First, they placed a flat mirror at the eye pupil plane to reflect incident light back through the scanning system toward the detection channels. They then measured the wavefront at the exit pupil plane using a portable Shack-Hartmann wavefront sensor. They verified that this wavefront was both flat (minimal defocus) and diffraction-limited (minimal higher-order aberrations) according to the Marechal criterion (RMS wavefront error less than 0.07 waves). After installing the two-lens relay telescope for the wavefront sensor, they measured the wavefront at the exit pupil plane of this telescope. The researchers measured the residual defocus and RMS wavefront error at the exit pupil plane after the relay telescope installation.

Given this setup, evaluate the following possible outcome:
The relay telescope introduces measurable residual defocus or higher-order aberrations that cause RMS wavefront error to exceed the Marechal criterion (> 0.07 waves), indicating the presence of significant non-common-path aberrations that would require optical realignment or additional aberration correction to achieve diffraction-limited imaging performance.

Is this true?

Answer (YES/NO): NO